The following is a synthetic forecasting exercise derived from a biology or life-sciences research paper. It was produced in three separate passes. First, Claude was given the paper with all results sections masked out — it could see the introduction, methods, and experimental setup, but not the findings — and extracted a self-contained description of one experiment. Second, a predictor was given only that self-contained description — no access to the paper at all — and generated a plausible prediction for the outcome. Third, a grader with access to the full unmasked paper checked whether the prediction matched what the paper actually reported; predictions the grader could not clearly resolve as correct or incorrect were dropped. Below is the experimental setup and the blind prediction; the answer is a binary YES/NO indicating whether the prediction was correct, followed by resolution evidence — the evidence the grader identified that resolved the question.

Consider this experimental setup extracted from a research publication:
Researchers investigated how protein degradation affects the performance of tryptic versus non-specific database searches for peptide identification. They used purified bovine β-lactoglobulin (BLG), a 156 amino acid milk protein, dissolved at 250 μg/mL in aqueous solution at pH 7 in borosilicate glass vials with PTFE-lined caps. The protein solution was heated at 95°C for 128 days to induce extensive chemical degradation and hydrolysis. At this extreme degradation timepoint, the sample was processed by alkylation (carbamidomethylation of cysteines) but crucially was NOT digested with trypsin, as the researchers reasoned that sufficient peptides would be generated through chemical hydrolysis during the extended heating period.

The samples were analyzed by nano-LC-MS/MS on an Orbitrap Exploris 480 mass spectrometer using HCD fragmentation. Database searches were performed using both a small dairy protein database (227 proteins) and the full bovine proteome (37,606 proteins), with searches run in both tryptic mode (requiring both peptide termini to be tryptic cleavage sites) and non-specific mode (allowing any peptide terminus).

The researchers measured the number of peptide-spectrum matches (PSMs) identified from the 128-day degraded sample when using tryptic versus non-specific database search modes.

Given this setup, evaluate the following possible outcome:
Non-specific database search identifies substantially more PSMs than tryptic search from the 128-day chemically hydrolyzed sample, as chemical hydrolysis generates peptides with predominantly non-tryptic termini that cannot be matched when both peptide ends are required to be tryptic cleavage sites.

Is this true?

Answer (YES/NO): YES